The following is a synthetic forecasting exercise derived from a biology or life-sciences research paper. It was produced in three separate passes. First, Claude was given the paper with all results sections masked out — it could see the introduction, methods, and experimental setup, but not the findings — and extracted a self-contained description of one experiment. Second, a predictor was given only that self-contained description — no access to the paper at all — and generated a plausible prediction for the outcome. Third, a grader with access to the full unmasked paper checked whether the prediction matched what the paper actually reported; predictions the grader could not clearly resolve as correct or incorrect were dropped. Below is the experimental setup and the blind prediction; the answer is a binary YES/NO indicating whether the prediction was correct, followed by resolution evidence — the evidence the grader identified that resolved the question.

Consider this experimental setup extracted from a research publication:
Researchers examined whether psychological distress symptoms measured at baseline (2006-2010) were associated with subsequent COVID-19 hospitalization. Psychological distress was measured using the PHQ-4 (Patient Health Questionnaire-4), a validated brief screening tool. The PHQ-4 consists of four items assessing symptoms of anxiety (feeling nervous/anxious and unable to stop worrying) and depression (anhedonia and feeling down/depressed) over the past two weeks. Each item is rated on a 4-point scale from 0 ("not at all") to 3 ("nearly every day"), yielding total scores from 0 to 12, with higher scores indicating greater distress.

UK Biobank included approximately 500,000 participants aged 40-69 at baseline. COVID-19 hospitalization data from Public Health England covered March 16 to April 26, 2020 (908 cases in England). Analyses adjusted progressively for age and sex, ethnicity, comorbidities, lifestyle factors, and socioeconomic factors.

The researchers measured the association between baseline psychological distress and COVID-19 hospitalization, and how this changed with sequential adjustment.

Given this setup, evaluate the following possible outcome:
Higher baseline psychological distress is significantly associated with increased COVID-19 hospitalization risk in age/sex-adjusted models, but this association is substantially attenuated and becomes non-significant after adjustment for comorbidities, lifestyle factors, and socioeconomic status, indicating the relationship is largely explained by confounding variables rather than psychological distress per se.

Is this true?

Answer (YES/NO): YES